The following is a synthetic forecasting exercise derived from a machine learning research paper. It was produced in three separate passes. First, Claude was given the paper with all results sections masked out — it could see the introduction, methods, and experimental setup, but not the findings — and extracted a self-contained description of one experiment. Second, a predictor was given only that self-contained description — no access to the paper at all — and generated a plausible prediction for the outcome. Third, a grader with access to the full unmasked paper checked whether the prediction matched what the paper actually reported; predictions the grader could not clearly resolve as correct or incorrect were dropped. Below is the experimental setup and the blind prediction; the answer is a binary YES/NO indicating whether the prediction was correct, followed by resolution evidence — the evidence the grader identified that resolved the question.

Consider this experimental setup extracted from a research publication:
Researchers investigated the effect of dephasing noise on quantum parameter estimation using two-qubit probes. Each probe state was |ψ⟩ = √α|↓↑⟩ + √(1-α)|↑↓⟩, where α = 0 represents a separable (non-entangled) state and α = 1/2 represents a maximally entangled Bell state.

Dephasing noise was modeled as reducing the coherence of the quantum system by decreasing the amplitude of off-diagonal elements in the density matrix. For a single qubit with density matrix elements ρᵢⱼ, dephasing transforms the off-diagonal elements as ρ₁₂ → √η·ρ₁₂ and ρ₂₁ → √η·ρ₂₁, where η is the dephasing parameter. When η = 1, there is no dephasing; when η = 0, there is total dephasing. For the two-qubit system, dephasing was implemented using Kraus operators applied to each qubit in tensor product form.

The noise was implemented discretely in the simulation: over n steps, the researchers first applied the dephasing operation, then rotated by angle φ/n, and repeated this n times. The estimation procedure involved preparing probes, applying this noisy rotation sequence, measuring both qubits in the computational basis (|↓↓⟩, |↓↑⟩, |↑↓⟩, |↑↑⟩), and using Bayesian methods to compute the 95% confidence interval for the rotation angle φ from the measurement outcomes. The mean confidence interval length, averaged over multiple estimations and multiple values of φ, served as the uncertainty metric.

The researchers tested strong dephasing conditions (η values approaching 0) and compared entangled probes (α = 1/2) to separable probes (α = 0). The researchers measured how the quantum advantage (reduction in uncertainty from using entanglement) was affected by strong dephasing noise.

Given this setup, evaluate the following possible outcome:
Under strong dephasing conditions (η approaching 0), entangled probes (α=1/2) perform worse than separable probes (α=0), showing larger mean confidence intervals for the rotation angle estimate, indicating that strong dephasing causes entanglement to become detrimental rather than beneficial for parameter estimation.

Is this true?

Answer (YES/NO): YES